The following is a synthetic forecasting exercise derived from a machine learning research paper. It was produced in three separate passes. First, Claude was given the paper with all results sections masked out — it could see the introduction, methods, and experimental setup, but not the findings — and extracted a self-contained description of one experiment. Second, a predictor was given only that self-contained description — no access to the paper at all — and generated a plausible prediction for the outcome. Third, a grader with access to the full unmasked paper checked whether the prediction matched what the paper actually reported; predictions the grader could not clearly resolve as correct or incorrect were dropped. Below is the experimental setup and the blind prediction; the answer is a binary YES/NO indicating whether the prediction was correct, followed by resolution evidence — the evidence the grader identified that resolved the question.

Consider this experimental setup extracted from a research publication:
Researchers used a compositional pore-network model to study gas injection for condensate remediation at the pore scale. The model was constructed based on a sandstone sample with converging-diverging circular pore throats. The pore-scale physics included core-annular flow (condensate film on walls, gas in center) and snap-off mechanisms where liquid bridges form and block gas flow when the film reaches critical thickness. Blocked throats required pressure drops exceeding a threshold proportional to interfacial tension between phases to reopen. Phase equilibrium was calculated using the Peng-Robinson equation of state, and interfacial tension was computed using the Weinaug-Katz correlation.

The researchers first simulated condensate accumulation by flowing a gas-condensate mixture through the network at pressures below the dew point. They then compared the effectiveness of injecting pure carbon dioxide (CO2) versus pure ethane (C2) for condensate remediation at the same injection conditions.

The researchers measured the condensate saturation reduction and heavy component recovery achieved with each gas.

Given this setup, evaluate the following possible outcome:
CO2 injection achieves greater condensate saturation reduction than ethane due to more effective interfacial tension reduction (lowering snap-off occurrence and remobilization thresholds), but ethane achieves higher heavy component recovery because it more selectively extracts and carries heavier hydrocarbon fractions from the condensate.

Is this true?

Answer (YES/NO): NO